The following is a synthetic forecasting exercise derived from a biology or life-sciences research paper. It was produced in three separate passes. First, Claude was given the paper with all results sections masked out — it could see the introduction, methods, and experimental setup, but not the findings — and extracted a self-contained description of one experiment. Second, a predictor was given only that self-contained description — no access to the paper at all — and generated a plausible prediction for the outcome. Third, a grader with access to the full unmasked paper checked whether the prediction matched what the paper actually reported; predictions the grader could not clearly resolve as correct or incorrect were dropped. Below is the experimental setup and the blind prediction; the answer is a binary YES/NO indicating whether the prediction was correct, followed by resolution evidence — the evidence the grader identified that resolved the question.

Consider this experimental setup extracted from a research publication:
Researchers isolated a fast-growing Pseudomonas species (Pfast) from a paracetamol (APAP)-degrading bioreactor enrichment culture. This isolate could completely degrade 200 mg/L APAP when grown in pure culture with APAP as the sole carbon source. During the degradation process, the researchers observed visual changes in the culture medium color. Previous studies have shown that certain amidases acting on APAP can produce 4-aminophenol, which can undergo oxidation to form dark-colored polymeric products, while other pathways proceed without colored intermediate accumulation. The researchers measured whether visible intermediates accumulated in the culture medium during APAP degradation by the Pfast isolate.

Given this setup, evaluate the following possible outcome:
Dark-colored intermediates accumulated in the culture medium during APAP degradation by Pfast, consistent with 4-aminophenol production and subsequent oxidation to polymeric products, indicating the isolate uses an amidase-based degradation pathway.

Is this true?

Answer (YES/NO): YES